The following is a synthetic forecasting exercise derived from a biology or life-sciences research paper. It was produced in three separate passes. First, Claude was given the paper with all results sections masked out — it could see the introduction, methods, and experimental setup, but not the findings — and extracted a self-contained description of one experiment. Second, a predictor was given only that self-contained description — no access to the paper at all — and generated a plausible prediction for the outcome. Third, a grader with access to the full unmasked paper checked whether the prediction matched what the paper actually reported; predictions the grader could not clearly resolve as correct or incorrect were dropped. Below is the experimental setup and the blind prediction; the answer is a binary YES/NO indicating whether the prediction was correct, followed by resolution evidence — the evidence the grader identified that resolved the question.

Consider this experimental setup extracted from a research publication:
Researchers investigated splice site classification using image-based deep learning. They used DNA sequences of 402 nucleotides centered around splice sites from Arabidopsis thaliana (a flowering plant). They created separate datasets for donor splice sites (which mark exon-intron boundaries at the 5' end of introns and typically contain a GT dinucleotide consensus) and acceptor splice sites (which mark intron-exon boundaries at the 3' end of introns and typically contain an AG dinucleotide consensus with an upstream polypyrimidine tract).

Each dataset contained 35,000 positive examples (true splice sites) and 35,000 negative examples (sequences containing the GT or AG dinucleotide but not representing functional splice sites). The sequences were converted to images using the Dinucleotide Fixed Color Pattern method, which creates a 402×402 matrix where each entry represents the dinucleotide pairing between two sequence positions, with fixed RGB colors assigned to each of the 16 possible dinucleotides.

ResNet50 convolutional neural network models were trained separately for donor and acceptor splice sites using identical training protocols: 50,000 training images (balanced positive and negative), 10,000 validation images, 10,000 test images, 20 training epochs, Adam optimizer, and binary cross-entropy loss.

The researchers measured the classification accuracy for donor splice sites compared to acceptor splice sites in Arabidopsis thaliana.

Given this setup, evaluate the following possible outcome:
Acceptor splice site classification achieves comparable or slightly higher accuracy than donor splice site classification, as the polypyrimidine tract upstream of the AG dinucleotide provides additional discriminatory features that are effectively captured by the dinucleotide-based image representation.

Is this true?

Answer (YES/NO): NO